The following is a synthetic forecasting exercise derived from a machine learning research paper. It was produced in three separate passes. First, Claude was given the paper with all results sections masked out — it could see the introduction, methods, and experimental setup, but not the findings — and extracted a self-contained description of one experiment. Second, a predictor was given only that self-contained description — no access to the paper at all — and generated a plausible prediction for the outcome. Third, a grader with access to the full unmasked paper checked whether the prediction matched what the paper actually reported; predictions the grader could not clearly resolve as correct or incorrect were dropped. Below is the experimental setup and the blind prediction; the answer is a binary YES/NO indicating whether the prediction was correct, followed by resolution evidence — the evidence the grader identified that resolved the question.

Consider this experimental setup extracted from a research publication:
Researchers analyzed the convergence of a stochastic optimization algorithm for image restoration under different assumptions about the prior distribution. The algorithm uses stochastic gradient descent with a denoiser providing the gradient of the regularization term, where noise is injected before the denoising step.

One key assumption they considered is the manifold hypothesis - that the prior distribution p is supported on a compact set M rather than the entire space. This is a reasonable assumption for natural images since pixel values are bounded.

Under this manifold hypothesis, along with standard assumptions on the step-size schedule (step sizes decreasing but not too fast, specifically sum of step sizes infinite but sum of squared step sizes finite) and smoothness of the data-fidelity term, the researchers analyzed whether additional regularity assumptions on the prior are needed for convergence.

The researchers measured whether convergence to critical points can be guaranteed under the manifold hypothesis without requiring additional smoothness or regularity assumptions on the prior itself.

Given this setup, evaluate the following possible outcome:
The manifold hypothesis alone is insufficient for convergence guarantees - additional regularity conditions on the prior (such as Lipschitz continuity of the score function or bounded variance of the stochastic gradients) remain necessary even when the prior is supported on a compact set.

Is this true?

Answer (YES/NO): NO